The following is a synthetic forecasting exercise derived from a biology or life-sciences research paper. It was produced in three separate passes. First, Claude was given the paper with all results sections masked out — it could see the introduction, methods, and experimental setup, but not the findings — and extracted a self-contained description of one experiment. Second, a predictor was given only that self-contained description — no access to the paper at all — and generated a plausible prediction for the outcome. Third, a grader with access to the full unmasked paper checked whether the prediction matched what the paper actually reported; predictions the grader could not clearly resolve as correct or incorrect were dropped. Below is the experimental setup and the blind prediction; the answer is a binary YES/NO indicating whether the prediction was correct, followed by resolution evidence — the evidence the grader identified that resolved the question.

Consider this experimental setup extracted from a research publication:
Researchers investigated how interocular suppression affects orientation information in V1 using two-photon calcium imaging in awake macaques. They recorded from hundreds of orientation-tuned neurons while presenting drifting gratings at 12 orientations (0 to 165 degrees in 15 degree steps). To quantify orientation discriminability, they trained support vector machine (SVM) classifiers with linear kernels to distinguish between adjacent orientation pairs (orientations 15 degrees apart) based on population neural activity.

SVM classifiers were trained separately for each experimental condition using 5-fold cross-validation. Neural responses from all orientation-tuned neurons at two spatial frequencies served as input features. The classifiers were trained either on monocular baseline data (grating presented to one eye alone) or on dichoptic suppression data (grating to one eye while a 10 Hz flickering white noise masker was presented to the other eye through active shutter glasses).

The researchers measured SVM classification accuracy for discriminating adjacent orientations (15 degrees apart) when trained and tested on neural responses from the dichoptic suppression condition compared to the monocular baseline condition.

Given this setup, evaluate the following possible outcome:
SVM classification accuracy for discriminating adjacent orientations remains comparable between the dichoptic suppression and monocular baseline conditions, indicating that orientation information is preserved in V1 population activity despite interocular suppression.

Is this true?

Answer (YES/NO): YES